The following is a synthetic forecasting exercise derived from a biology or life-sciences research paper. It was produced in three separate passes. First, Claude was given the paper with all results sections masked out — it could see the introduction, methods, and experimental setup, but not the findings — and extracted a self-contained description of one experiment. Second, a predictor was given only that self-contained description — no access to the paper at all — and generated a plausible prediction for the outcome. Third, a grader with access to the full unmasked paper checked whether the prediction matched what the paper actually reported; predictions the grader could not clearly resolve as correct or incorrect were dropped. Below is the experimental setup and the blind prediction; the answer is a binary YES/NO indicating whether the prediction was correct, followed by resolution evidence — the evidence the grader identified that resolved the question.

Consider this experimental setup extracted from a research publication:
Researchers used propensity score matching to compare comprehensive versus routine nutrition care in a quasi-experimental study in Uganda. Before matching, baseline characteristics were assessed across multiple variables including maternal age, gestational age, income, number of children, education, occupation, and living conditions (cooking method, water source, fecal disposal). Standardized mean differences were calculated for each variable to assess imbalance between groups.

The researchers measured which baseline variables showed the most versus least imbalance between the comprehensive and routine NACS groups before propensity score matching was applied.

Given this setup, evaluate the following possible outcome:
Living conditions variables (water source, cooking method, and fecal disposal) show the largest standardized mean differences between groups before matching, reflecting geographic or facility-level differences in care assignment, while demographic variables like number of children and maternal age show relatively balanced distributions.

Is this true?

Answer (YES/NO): NO